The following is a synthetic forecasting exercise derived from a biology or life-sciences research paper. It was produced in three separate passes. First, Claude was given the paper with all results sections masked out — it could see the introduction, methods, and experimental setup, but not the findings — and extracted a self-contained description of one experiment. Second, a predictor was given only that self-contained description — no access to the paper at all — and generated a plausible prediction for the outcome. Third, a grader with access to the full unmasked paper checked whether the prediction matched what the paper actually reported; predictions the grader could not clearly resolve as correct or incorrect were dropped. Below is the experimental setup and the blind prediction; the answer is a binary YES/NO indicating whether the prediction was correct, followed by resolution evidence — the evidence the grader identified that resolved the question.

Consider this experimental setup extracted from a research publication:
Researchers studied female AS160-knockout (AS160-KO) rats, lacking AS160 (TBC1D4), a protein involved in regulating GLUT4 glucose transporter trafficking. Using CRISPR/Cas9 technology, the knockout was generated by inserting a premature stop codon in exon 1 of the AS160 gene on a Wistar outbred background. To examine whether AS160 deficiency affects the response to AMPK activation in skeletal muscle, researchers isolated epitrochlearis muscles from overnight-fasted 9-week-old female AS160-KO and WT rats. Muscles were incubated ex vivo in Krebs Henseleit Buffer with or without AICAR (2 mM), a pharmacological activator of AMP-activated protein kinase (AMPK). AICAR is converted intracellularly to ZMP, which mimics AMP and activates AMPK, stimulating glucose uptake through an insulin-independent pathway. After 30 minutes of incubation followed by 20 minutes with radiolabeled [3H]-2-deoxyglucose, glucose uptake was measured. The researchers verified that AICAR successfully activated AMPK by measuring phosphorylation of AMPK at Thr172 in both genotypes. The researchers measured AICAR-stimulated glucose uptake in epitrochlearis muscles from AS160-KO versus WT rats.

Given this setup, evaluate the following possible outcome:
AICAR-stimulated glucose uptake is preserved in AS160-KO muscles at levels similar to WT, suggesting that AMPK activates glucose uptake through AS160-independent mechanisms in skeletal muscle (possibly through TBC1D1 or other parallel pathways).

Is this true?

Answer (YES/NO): NO